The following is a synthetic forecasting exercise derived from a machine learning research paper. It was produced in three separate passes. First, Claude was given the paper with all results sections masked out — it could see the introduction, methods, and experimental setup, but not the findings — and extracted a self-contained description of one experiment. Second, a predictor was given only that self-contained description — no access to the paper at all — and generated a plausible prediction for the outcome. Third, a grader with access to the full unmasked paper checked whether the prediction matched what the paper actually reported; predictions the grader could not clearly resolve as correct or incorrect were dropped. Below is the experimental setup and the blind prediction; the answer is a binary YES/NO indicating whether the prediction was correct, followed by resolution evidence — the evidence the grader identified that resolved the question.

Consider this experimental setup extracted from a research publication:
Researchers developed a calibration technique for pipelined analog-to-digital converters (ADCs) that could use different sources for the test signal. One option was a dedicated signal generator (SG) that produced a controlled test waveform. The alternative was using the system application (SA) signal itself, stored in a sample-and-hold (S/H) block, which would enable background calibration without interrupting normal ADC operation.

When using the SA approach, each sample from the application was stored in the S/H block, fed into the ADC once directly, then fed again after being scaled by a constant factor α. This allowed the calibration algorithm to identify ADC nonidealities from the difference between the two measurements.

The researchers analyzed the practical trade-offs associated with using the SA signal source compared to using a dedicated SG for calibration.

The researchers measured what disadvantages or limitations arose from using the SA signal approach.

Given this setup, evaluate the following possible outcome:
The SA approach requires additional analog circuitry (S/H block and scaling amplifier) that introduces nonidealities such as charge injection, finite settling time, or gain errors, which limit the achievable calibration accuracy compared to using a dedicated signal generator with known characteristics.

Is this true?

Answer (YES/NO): NO